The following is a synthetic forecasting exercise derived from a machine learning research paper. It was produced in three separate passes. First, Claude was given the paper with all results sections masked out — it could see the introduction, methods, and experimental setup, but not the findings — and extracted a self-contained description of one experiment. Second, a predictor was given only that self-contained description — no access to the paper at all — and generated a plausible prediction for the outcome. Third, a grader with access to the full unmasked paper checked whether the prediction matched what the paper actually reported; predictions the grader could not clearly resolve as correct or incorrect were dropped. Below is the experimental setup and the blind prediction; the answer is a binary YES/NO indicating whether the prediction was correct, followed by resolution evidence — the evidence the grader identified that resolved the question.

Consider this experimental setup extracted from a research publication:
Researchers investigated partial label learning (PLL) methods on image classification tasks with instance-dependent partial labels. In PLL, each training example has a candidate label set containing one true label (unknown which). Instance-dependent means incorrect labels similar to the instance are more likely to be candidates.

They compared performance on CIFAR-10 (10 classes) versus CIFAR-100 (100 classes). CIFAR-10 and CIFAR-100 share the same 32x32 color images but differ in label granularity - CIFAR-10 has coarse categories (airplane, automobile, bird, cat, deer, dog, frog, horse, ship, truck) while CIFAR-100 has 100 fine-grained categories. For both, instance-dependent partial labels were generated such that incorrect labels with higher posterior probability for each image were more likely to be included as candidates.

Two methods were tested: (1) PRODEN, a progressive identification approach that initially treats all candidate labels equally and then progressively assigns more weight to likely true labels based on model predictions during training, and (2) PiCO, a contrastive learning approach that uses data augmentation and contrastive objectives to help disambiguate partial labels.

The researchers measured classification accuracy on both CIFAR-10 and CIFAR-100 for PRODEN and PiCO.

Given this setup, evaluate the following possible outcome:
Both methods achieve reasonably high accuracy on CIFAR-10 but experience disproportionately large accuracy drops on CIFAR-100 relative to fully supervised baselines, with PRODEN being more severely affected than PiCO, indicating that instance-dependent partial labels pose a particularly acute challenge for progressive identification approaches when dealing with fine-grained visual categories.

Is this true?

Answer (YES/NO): NO